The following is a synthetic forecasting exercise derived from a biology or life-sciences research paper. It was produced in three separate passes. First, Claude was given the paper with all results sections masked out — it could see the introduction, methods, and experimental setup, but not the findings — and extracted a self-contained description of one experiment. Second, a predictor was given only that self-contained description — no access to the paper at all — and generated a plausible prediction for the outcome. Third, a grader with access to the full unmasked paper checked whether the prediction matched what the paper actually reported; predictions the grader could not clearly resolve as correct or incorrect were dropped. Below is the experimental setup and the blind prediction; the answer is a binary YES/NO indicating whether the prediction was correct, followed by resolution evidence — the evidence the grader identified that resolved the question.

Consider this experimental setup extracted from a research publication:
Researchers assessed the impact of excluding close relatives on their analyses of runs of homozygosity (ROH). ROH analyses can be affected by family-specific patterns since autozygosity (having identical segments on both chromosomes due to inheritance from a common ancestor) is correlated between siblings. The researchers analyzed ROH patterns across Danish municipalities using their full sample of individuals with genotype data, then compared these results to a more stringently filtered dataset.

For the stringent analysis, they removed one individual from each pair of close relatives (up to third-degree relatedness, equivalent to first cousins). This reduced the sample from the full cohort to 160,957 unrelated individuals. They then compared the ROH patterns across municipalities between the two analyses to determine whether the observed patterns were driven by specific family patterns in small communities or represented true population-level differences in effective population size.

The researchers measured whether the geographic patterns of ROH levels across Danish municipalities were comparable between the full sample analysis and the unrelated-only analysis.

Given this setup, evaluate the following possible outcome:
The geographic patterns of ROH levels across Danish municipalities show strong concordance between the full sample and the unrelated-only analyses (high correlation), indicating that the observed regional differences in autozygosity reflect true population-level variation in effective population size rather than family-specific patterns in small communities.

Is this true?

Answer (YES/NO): YES